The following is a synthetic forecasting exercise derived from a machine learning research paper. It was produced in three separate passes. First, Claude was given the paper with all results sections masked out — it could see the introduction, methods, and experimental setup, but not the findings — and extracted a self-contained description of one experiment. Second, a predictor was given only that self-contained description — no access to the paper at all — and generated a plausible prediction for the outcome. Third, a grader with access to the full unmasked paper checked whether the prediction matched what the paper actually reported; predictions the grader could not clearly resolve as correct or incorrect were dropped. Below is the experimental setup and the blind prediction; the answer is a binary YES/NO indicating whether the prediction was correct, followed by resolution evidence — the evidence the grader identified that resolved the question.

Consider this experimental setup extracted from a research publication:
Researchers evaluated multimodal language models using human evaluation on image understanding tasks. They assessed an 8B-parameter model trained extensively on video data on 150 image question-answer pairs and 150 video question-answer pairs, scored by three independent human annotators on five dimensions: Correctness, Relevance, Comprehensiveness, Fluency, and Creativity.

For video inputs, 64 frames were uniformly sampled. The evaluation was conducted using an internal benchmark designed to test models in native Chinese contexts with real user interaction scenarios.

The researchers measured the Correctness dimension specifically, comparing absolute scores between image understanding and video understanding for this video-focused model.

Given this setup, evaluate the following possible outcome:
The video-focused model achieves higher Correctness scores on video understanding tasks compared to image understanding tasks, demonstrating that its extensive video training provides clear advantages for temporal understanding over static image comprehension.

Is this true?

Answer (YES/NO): NO